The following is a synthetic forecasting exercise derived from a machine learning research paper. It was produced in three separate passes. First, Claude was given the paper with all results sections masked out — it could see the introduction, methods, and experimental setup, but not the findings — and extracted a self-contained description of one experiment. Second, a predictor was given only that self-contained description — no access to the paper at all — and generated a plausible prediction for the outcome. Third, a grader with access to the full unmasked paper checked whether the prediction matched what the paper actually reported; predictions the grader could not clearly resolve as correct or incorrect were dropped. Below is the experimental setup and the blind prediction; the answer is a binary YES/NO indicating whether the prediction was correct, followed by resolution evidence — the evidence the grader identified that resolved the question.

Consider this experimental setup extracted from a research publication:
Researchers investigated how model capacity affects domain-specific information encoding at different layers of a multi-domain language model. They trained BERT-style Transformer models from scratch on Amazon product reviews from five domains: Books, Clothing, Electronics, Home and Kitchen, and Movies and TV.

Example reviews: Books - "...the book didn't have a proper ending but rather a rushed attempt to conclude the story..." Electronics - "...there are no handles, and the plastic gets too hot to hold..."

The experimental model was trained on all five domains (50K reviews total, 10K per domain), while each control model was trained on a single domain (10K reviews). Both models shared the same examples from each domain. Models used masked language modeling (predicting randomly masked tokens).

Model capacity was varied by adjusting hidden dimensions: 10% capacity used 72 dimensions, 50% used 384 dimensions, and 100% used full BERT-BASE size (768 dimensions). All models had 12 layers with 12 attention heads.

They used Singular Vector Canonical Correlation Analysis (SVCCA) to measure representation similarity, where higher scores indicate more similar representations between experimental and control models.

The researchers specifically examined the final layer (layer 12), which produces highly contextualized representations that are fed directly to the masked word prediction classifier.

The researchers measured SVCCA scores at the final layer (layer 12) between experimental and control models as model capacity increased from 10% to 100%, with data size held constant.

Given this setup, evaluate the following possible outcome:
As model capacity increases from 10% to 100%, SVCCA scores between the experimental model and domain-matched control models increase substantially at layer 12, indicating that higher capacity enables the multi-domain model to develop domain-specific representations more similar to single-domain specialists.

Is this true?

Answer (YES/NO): NO